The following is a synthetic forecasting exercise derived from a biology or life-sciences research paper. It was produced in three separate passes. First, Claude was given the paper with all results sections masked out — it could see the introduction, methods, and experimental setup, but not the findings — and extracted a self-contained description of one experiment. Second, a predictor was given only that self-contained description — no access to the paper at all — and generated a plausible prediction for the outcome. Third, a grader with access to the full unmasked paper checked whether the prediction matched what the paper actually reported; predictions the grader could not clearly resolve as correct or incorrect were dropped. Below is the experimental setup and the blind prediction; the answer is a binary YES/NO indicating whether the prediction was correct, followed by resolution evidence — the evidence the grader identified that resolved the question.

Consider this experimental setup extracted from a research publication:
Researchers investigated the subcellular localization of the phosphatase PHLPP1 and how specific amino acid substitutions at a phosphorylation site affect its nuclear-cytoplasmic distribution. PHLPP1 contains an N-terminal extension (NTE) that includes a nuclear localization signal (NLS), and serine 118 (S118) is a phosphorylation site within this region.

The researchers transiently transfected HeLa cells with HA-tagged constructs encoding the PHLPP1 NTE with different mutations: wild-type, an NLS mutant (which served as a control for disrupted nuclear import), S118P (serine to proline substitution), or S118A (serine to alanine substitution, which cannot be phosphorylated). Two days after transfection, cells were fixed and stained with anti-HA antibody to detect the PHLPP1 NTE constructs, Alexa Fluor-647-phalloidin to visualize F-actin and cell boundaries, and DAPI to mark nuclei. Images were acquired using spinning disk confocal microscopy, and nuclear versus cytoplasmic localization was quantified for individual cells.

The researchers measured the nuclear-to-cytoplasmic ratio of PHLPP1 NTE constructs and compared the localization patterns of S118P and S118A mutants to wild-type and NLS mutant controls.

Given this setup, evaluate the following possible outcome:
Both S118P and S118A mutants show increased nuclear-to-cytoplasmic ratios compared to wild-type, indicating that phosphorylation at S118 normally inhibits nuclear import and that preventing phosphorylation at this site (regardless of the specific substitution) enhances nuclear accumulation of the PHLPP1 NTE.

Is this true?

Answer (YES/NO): NO